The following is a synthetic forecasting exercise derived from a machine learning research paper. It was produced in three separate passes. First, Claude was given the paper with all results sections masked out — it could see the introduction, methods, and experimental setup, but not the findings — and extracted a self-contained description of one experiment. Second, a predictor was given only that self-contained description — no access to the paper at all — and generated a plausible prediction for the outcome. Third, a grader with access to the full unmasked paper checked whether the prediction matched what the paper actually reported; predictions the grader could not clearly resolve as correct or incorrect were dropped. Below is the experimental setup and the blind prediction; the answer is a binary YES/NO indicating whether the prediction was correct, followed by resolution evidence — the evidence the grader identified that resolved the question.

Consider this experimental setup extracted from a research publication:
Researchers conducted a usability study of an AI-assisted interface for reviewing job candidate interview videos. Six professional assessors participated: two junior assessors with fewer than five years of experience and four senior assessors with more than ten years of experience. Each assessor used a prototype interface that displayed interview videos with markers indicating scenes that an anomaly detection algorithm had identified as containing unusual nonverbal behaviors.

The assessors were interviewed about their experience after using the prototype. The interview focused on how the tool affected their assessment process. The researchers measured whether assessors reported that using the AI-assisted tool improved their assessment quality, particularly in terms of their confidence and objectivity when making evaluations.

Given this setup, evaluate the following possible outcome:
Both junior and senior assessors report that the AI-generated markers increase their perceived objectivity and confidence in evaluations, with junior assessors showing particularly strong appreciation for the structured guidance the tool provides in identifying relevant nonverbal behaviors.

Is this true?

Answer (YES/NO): YES